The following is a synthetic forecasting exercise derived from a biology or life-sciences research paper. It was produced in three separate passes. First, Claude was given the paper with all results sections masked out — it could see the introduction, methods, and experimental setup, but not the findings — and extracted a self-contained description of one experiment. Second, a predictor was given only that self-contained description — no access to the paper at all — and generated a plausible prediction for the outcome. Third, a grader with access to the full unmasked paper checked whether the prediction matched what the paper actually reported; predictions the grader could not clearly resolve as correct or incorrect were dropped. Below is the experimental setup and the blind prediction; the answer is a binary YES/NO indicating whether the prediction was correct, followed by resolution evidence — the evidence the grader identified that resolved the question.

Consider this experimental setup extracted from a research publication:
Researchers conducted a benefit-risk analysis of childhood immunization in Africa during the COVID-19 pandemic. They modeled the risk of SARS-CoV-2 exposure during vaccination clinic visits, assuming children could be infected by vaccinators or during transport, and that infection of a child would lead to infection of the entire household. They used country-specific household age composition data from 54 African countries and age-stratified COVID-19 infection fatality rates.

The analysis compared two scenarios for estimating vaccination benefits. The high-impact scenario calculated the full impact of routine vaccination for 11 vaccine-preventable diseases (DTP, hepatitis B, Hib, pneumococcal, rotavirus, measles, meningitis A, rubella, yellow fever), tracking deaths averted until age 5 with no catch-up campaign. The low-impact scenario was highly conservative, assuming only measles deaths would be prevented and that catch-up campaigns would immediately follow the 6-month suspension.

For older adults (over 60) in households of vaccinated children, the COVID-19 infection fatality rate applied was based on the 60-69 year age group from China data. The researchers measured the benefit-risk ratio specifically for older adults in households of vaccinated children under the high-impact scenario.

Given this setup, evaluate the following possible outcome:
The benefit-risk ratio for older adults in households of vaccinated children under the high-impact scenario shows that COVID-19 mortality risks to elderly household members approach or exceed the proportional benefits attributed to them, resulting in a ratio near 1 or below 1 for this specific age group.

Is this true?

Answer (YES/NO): NO